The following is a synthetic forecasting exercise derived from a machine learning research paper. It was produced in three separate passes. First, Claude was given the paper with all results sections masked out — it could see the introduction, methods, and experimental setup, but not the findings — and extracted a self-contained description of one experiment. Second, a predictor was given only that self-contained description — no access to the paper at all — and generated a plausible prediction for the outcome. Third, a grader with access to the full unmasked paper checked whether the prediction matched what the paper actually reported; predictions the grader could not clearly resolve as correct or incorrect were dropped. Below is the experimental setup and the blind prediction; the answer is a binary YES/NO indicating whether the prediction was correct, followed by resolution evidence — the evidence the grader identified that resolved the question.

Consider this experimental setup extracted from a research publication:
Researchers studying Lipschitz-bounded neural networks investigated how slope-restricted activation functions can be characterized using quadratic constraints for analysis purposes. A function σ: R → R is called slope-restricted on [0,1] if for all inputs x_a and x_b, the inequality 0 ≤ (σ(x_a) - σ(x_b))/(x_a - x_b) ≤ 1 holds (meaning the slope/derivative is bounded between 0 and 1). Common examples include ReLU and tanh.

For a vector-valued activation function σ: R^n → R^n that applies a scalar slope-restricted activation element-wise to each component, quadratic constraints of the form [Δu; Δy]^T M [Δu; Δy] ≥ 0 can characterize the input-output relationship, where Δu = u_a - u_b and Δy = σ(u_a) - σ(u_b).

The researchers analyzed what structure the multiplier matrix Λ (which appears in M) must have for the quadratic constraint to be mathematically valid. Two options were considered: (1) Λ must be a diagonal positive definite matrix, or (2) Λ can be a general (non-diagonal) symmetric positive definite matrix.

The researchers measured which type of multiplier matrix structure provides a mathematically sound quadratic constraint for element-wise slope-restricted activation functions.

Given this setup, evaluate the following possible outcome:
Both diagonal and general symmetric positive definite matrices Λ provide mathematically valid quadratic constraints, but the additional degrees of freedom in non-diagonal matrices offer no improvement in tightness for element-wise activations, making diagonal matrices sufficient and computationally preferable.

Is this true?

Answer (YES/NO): NO